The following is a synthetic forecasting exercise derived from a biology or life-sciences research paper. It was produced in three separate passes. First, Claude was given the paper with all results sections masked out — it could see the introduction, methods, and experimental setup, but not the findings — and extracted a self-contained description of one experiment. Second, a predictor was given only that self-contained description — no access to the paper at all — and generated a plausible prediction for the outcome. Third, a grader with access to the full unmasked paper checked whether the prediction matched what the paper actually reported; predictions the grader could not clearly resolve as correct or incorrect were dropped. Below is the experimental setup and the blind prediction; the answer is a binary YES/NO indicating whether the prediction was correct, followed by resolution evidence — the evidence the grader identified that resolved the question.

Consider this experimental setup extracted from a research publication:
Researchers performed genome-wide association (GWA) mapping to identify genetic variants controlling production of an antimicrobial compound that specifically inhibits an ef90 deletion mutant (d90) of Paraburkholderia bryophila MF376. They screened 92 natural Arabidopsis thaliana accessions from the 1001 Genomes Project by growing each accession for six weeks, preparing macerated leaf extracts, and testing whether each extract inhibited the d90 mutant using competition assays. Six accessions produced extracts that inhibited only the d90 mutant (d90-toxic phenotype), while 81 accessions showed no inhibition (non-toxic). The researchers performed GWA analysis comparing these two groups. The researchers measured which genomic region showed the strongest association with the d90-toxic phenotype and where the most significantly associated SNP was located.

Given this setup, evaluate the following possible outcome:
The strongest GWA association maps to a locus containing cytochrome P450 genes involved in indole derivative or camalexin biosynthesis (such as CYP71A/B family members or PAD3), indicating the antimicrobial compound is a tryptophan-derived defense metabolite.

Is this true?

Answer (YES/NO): NO